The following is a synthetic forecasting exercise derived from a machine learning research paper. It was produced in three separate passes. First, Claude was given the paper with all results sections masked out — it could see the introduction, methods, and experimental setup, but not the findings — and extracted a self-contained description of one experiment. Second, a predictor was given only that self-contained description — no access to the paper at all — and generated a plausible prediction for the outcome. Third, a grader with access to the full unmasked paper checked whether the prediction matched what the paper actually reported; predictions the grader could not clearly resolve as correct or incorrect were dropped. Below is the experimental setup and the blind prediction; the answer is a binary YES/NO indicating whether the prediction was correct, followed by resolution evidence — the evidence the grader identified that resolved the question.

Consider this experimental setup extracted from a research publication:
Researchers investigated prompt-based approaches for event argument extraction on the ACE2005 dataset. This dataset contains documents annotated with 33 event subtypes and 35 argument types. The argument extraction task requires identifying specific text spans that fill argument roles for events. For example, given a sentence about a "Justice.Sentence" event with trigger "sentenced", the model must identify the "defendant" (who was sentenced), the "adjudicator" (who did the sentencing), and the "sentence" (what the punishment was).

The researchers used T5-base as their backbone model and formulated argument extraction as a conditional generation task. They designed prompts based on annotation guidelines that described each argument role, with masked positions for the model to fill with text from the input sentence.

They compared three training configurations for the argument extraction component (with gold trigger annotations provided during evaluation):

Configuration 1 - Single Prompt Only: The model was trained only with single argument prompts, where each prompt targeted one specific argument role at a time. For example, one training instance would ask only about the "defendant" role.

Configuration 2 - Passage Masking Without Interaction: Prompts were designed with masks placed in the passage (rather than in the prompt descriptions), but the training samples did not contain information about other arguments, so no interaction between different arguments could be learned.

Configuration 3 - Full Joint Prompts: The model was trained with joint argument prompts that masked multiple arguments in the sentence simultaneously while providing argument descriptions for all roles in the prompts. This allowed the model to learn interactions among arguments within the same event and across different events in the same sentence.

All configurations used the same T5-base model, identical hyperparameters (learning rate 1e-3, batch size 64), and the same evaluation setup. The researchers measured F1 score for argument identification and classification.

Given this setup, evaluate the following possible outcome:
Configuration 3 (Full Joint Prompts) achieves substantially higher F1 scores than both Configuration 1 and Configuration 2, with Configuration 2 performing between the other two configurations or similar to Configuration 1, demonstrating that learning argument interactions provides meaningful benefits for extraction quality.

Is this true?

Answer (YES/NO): YES